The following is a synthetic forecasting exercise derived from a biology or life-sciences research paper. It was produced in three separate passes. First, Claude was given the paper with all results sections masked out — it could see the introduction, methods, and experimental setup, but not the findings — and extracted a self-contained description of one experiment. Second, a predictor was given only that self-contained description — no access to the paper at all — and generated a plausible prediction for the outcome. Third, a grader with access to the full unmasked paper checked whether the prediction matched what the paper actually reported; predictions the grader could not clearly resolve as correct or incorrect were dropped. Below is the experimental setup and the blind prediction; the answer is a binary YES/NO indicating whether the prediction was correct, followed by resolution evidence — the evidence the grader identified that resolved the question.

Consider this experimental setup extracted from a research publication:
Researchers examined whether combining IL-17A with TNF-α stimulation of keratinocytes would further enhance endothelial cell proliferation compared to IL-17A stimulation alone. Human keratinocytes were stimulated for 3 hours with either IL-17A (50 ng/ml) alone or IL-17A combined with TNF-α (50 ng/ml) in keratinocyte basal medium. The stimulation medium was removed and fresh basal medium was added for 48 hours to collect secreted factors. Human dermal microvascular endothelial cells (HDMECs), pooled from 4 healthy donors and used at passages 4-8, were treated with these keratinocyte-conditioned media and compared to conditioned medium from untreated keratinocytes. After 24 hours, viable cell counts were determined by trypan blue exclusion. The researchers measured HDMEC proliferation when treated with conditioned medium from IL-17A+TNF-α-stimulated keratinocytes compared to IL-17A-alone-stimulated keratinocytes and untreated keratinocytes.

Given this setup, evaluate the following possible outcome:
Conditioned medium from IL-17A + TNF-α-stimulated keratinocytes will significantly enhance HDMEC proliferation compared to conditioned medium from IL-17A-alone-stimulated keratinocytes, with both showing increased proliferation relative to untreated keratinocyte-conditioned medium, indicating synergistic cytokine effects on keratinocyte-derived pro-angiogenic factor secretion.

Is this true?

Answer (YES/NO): NO